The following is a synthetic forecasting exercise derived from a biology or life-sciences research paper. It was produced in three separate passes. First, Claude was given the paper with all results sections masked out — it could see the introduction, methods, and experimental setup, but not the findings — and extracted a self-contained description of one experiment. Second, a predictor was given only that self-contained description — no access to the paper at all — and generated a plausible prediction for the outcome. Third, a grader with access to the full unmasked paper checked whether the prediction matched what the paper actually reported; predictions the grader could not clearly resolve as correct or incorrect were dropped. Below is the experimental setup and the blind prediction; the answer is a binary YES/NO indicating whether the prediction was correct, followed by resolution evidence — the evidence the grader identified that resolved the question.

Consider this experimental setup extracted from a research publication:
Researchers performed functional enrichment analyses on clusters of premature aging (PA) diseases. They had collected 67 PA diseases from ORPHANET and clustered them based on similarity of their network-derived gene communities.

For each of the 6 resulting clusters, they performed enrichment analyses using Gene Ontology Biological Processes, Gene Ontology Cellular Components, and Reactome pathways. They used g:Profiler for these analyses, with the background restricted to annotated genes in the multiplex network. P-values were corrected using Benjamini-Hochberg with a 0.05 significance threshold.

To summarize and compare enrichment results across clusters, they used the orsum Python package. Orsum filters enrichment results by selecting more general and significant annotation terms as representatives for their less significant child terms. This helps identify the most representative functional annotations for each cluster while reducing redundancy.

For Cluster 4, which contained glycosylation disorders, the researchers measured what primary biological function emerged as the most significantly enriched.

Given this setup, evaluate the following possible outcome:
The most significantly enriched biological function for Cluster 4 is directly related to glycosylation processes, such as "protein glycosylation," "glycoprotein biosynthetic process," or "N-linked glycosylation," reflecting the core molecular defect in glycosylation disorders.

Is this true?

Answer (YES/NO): NO